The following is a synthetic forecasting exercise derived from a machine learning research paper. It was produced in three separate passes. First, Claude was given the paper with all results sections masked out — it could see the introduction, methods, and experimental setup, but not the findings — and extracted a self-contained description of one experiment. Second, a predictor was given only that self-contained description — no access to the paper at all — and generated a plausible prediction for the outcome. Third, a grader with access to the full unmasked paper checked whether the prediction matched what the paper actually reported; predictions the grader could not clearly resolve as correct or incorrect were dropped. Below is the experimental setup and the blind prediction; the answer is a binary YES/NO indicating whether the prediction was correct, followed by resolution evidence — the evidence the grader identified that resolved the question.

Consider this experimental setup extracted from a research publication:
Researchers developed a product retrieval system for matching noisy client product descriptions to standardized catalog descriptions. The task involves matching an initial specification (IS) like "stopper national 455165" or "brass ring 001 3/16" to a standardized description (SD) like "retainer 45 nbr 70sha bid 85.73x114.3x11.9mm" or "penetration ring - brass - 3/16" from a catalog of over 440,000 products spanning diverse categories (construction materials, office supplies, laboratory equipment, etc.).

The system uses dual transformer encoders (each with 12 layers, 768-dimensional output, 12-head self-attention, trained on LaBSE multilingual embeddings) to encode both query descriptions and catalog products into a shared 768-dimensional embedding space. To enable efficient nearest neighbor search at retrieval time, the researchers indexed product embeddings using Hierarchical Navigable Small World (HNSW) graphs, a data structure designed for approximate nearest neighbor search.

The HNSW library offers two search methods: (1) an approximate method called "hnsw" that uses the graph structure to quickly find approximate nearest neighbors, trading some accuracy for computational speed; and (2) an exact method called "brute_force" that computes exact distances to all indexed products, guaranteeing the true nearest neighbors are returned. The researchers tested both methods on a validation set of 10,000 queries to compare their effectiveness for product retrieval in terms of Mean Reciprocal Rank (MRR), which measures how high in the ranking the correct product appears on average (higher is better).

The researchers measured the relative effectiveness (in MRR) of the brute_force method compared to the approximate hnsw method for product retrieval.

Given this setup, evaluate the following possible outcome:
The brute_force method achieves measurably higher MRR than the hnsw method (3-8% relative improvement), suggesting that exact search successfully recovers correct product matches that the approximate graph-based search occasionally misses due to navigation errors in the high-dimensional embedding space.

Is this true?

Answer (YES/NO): NO